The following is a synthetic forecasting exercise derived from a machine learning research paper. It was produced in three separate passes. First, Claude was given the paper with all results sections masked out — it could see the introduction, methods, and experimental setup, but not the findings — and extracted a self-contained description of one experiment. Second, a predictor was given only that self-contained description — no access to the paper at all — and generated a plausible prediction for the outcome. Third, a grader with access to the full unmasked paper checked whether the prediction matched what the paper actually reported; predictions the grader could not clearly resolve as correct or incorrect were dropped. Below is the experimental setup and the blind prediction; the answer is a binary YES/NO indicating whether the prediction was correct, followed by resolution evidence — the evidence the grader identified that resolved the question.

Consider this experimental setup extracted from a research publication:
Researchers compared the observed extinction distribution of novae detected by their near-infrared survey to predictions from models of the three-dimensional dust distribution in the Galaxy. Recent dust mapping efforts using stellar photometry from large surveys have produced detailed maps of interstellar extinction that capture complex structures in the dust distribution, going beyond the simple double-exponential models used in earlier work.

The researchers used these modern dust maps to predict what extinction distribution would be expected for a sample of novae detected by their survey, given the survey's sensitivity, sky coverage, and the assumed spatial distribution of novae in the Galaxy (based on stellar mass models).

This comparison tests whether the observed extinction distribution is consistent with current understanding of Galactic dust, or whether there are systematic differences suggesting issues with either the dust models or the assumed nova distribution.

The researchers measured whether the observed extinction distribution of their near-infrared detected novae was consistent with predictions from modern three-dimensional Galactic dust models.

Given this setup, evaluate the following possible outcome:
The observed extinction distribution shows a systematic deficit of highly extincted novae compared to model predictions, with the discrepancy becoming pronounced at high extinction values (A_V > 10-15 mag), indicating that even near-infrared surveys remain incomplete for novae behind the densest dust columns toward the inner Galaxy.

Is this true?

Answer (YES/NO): NO